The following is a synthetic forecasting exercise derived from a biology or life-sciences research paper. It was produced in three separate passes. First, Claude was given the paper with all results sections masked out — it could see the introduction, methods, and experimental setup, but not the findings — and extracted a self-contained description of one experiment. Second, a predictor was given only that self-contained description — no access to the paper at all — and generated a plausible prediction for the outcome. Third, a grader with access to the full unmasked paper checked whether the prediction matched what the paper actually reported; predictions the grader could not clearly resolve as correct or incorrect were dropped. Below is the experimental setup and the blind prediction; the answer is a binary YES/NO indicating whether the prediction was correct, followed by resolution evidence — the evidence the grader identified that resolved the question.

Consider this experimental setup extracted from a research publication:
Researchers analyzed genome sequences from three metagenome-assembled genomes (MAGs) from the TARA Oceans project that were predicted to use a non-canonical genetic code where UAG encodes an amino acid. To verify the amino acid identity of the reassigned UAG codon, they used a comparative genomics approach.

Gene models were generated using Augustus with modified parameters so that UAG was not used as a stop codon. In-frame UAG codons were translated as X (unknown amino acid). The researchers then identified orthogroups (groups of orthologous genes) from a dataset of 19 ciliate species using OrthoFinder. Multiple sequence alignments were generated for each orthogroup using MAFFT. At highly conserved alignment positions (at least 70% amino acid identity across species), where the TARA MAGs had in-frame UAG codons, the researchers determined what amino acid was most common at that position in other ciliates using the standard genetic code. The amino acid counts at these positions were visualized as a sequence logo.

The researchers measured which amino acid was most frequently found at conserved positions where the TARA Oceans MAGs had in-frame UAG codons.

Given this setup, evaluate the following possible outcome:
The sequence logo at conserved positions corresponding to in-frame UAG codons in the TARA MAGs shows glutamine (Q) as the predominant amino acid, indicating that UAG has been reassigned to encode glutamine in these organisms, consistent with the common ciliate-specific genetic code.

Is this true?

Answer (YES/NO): NO